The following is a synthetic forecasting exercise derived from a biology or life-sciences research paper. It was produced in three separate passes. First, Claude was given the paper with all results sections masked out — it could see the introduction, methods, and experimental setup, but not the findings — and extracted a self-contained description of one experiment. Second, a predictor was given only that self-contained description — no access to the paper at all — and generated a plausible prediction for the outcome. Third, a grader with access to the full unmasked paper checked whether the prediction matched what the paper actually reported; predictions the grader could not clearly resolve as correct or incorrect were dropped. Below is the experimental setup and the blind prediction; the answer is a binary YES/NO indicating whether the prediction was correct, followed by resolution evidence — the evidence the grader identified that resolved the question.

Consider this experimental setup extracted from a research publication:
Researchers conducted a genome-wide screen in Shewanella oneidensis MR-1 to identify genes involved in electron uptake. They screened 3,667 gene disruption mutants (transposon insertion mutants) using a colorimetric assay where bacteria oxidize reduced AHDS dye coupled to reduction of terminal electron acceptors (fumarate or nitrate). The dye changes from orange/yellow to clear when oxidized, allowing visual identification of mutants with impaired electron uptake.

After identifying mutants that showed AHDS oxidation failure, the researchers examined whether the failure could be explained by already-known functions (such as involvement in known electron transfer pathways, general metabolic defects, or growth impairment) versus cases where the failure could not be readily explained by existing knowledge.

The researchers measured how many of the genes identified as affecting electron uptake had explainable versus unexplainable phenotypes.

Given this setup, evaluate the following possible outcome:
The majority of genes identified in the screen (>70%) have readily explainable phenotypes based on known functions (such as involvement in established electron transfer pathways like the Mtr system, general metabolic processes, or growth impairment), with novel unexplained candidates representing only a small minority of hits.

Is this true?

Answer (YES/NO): YES